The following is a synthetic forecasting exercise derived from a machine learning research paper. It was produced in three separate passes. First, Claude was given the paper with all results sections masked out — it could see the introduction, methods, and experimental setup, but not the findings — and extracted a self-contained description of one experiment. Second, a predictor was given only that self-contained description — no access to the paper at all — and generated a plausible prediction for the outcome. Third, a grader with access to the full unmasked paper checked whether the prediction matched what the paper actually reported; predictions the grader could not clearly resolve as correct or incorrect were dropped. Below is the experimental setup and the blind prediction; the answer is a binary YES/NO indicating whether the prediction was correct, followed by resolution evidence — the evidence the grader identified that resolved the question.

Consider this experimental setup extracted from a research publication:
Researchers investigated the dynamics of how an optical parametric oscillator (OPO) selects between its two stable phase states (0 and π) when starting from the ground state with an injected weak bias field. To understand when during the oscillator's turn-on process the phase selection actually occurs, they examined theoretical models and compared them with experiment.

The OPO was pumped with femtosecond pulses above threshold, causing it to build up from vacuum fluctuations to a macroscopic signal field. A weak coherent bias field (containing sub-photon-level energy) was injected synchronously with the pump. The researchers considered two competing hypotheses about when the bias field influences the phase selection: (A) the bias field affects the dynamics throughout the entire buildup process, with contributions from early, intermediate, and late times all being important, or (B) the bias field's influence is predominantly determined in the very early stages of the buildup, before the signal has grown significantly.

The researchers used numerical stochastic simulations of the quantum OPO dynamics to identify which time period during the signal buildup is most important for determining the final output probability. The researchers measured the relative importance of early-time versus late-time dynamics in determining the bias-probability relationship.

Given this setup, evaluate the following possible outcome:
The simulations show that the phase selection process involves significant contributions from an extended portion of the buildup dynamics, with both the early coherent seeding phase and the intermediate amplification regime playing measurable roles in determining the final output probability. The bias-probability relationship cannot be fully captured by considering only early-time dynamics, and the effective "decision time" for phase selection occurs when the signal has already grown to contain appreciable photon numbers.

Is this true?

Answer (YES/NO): NO